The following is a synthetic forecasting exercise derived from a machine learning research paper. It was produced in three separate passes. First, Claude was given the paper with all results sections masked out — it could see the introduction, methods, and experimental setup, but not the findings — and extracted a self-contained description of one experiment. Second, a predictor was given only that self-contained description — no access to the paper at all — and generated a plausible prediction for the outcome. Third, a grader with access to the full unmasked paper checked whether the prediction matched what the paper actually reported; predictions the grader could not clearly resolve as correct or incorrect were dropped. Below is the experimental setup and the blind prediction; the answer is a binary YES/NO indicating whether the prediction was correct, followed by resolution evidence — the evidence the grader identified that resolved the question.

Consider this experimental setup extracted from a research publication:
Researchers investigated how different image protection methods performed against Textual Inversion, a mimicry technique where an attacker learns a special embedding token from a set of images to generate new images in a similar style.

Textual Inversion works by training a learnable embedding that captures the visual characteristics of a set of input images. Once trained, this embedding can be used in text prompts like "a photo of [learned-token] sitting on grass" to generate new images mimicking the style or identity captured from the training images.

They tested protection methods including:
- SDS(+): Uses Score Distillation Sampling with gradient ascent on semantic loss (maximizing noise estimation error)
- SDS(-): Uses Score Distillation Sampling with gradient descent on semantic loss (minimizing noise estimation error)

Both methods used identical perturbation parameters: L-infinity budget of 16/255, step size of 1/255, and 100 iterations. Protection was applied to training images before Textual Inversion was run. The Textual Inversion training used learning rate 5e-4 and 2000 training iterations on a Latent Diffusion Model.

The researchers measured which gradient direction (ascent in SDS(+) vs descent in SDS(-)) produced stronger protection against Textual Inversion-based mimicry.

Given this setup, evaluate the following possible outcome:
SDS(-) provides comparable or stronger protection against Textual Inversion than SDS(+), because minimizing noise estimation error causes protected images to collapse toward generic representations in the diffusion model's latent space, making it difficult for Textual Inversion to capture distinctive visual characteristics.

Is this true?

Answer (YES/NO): NO